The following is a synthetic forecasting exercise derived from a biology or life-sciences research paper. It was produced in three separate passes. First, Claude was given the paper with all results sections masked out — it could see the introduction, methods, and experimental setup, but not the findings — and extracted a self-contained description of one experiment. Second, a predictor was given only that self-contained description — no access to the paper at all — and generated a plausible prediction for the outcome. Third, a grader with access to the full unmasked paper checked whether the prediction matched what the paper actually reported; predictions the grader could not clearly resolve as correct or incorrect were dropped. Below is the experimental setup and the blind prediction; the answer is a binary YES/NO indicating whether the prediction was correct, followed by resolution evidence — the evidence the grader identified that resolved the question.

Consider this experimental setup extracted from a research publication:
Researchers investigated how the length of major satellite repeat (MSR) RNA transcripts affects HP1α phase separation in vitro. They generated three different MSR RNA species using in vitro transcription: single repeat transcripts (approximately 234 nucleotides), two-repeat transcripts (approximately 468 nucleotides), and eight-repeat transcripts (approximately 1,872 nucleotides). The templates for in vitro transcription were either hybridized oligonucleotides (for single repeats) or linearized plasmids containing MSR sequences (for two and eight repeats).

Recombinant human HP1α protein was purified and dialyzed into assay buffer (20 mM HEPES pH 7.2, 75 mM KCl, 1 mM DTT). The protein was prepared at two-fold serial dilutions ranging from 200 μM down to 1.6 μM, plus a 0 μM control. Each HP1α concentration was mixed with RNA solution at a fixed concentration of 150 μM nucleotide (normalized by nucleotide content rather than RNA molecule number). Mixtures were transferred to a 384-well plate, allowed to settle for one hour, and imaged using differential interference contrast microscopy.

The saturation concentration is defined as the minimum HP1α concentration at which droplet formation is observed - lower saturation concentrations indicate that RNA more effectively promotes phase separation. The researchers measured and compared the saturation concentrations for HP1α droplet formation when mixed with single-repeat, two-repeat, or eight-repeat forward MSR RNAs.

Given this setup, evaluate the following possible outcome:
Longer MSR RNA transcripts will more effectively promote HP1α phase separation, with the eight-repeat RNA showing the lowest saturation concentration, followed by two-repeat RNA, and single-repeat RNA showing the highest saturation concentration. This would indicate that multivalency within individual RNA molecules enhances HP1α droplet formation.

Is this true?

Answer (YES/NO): YES